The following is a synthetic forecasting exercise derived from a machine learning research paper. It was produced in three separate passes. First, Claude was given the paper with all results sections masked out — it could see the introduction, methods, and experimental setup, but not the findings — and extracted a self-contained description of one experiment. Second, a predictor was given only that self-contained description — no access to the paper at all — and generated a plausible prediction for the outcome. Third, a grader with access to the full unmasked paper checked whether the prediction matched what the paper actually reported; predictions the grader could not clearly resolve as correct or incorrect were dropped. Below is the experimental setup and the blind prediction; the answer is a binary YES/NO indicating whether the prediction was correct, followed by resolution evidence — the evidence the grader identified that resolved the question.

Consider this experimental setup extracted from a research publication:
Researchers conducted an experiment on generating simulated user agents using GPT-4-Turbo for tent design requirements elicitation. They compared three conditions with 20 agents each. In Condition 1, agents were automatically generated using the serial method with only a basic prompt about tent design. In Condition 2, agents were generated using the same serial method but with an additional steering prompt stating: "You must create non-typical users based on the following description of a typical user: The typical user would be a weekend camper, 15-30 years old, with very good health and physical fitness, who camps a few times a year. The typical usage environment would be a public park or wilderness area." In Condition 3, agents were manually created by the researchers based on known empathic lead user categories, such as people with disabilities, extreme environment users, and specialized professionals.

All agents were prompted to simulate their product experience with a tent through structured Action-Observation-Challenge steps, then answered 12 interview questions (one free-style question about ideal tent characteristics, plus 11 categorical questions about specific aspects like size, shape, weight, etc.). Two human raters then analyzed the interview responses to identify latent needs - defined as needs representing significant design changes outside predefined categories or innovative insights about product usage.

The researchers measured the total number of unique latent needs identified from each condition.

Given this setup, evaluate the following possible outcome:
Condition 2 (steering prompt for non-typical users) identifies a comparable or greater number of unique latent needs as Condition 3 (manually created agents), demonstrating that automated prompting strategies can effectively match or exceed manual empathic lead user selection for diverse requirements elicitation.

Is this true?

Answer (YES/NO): YES